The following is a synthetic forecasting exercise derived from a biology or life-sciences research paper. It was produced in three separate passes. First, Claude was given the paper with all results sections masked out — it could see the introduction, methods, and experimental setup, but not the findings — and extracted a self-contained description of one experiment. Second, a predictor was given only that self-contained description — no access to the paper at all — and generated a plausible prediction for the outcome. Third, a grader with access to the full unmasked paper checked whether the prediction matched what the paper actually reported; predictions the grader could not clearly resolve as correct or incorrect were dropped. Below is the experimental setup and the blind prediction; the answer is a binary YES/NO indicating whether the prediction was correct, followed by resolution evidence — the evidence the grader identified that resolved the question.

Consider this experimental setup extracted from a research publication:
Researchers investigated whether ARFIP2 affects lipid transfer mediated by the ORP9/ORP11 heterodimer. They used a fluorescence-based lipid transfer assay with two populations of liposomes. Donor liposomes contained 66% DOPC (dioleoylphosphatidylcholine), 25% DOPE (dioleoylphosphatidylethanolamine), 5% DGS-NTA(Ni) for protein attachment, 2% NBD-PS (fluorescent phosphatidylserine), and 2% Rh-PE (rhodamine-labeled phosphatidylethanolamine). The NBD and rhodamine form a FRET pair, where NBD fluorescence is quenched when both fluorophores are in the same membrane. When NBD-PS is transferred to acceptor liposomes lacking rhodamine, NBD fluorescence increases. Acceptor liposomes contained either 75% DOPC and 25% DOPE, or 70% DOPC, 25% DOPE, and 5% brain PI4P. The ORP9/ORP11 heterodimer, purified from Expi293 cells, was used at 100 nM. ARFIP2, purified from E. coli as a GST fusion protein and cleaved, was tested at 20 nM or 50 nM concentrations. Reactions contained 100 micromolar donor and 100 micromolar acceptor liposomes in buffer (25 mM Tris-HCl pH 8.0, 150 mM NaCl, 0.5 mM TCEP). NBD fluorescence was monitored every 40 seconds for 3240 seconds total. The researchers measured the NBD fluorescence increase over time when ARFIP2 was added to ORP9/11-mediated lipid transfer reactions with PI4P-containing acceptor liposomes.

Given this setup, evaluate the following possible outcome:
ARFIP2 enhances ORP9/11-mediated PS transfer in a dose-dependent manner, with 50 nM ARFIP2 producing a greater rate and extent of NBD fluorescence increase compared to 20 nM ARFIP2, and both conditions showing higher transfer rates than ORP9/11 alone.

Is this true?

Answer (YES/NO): NO